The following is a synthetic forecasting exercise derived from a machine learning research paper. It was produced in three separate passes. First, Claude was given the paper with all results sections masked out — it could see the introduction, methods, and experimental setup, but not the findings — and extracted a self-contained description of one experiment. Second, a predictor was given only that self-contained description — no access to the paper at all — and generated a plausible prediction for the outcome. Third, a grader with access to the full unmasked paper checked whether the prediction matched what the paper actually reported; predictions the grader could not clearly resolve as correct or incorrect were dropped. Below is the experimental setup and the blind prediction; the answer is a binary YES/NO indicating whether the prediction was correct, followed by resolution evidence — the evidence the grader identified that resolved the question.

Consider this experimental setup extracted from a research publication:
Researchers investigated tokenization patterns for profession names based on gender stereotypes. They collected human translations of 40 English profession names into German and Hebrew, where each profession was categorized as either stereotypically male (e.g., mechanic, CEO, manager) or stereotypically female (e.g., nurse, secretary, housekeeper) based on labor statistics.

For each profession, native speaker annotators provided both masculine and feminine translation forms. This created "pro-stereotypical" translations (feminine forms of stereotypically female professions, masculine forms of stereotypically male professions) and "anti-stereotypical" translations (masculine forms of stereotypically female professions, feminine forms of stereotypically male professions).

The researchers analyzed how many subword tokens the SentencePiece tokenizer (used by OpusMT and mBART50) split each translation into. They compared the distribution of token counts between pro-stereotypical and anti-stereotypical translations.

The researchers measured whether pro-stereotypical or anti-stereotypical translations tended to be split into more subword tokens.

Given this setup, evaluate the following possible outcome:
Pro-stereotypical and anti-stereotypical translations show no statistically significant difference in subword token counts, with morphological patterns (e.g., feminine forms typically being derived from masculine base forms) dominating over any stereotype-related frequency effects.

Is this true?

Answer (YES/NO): NO